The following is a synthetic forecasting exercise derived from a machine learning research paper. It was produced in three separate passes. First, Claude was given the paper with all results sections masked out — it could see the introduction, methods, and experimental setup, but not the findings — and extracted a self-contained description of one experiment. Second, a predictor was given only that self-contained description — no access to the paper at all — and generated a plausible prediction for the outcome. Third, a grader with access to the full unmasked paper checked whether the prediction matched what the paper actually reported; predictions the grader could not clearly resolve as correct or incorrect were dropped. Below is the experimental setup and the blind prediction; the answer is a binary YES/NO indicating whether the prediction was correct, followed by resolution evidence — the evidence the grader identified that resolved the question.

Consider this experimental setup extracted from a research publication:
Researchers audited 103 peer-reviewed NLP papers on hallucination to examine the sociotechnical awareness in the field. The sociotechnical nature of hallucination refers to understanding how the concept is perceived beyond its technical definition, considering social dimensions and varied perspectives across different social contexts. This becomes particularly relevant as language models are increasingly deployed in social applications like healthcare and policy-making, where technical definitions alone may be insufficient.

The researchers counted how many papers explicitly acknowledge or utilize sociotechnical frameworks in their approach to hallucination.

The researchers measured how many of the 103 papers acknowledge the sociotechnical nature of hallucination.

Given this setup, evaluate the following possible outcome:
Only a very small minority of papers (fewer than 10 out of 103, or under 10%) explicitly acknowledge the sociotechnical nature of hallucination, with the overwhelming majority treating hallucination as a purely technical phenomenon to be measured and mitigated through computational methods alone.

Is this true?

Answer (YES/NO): YES